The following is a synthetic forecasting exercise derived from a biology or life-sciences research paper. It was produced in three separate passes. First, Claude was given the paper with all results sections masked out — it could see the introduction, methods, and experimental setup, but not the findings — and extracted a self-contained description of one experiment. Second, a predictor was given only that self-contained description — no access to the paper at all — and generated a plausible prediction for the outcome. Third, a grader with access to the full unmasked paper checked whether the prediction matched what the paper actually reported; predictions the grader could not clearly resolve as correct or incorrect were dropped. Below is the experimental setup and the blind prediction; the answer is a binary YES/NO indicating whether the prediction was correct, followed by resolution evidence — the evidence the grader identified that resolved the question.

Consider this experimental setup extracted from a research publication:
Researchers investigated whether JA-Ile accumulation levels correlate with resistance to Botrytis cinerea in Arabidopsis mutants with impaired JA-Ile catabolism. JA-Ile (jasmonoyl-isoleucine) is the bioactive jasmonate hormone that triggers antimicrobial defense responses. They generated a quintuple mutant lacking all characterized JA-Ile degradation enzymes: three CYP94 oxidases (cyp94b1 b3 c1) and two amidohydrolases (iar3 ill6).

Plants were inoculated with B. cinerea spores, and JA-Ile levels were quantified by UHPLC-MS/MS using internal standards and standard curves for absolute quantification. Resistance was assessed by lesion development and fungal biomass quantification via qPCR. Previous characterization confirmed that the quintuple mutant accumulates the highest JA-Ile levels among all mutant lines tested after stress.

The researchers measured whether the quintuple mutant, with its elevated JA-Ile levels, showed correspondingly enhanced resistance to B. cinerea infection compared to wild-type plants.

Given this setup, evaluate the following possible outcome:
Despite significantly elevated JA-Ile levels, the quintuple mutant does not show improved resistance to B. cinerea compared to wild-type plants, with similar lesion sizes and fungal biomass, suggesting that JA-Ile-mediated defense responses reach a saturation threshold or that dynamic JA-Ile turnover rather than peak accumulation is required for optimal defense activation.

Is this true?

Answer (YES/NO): YES